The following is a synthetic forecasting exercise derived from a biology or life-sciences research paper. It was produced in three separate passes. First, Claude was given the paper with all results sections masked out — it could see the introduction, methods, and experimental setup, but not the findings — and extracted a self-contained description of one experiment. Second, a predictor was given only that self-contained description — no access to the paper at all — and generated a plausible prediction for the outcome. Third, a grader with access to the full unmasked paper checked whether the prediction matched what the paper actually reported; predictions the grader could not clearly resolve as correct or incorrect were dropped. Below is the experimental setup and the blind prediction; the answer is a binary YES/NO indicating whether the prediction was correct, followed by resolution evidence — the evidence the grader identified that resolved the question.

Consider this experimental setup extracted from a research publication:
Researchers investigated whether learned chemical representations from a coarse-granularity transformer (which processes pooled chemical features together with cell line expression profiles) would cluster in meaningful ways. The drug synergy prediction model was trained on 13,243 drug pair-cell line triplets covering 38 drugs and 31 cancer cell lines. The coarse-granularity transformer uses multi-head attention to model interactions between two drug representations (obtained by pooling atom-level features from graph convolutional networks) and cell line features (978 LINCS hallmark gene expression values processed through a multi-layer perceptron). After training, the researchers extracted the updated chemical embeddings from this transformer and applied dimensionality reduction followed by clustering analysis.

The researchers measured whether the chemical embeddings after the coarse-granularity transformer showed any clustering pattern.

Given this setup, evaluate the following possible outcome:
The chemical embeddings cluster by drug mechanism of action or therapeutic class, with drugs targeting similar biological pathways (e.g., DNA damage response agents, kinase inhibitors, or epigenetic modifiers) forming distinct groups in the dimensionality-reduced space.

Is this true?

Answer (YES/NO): NO